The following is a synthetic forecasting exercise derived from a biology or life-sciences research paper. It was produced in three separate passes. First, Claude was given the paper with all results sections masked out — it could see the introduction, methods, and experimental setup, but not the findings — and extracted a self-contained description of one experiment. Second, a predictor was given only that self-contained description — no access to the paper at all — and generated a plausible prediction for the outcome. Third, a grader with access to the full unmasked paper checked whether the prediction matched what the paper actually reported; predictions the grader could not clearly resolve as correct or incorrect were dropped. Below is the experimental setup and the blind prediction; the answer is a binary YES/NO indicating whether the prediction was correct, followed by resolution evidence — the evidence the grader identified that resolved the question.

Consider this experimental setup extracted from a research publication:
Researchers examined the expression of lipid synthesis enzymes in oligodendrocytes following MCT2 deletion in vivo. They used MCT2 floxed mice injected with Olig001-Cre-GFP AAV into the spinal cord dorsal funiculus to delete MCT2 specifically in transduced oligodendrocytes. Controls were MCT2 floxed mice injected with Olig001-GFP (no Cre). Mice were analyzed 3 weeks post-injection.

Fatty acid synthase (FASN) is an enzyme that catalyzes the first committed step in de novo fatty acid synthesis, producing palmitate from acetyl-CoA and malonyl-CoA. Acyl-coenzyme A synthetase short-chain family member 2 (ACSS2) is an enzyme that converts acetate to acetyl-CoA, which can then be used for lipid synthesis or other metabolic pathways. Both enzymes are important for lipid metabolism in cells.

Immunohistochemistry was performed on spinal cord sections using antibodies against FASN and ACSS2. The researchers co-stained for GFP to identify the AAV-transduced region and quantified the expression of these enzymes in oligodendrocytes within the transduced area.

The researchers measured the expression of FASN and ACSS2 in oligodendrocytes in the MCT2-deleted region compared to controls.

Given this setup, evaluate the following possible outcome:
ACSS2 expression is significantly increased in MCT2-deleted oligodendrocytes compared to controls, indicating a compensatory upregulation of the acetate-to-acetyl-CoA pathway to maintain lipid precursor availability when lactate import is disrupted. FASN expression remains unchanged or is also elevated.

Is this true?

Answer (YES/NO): NO